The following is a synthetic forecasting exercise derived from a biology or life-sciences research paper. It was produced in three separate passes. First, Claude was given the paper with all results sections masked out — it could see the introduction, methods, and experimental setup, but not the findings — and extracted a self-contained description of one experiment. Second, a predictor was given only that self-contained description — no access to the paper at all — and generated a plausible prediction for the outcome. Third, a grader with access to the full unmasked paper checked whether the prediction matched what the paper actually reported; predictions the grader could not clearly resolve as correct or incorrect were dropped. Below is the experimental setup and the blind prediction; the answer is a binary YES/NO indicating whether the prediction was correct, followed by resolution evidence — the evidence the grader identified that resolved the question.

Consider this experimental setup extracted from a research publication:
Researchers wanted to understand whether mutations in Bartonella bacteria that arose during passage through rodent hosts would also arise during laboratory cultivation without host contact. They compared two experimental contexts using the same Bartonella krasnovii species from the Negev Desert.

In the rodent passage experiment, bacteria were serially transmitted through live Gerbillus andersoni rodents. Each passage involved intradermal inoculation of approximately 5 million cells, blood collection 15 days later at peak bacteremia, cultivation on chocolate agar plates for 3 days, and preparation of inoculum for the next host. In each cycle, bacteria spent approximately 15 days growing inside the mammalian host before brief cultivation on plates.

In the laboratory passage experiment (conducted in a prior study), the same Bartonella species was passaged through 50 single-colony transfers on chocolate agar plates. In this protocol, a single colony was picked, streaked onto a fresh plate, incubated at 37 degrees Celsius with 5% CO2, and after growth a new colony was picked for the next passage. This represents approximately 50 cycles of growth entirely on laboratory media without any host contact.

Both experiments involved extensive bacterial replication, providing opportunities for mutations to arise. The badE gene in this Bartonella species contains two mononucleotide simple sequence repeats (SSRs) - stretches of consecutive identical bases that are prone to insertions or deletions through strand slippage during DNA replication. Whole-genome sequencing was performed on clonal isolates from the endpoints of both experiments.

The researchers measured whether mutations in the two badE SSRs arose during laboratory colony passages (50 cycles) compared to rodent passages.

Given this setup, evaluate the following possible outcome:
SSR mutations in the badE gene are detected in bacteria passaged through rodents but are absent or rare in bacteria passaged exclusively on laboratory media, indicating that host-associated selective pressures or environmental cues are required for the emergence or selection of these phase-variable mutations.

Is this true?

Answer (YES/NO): YES